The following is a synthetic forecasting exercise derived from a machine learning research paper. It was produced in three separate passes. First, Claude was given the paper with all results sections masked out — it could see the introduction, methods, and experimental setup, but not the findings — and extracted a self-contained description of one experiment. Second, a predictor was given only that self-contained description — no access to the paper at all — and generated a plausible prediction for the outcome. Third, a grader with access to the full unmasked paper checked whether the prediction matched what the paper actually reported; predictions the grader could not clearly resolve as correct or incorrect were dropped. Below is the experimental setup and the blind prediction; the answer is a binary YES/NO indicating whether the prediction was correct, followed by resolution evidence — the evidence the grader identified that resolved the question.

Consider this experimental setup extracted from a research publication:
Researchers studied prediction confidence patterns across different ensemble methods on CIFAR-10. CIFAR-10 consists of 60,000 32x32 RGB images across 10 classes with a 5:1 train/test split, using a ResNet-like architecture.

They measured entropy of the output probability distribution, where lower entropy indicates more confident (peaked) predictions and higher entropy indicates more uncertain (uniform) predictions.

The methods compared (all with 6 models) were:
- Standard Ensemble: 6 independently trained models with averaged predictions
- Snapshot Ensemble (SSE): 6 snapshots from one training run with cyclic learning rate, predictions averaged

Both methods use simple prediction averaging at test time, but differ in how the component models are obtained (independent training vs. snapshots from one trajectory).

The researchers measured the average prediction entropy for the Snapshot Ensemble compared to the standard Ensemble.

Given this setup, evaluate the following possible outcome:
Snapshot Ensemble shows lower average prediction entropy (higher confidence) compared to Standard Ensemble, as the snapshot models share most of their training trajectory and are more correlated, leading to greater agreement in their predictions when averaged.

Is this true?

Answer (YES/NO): NO